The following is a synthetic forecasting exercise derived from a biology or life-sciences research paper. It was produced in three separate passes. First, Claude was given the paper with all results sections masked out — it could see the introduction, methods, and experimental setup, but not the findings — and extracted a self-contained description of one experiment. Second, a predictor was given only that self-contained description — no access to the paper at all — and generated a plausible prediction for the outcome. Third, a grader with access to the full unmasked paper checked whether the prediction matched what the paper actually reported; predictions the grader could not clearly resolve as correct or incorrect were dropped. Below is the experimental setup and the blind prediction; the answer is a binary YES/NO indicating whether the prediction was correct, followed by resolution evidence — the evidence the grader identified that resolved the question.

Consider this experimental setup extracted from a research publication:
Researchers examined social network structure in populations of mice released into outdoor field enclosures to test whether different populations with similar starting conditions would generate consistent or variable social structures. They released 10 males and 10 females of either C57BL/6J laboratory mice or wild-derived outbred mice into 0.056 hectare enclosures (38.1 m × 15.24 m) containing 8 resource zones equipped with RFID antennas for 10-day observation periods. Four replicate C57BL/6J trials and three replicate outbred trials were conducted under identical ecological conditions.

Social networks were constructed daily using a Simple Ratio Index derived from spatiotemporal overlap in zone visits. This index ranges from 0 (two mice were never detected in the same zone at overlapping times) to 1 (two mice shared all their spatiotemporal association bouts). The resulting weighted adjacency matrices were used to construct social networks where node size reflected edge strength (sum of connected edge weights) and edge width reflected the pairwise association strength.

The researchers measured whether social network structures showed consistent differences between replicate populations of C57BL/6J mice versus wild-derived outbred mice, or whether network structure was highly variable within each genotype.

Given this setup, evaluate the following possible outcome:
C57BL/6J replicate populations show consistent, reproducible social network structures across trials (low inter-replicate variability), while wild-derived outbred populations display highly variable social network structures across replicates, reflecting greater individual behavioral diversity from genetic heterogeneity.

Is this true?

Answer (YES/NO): NO